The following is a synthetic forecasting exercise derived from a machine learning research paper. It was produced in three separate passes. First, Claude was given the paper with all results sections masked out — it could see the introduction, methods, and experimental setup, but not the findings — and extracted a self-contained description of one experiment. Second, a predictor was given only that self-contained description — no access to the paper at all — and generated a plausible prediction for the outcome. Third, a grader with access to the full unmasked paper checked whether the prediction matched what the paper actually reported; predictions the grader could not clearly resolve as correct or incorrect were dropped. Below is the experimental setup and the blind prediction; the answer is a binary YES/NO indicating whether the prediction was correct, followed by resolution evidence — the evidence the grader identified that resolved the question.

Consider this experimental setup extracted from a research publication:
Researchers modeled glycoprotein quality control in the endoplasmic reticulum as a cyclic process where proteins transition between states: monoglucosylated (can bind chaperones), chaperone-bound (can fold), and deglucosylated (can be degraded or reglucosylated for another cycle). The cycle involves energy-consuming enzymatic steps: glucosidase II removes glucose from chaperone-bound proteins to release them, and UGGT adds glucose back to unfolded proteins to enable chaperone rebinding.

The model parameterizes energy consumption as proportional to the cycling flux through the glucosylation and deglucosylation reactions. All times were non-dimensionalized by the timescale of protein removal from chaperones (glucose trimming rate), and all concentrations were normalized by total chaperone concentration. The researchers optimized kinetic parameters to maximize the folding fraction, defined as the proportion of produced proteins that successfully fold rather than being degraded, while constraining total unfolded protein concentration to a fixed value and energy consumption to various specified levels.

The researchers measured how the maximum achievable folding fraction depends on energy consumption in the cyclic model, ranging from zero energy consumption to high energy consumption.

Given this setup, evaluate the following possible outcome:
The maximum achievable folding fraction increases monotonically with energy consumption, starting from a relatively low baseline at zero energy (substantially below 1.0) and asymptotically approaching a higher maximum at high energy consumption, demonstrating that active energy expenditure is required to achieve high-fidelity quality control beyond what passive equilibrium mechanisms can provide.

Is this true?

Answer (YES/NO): NO